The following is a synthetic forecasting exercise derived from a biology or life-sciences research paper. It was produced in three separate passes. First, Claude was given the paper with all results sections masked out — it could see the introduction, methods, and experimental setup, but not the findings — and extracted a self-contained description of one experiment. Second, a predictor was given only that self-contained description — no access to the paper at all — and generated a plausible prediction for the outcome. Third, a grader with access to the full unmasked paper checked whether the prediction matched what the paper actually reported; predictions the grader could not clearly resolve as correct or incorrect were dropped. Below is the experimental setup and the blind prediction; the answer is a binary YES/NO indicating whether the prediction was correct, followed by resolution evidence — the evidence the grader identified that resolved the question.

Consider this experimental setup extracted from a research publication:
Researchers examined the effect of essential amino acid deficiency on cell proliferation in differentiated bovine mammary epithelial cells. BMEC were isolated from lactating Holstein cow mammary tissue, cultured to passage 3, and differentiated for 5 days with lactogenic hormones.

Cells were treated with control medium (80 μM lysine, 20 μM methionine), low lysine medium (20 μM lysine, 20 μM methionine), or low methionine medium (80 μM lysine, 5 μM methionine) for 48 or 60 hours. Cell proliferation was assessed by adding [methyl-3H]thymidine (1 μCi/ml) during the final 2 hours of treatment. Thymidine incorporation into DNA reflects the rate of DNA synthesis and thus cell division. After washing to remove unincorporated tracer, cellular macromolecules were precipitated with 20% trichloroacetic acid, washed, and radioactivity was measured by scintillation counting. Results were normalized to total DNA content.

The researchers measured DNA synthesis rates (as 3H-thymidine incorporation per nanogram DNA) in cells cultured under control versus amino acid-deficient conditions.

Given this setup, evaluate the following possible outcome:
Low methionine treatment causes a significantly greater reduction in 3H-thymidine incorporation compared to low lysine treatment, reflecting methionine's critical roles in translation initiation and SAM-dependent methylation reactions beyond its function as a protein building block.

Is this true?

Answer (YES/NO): YES